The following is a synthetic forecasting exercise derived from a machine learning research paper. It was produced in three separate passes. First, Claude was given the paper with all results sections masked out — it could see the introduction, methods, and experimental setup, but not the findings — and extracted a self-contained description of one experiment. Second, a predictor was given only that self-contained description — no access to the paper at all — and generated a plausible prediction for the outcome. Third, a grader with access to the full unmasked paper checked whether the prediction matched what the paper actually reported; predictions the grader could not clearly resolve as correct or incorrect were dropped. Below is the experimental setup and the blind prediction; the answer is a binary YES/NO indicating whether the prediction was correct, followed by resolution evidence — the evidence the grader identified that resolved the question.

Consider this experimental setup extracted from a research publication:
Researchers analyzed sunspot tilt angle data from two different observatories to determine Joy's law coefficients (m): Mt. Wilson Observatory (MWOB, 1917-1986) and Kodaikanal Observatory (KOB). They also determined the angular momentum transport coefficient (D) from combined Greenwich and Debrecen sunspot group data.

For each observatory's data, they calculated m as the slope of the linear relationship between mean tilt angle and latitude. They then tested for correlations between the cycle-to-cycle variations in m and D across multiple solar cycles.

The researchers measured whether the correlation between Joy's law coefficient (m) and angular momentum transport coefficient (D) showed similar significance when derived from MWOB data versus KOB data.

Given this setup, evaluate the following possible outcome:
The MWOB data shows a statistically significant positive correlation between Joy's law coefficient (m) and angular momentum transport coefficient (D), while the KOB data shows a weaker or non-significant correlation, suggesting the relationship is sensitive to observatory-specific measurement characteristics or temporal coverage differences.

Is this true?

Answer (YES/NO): YES